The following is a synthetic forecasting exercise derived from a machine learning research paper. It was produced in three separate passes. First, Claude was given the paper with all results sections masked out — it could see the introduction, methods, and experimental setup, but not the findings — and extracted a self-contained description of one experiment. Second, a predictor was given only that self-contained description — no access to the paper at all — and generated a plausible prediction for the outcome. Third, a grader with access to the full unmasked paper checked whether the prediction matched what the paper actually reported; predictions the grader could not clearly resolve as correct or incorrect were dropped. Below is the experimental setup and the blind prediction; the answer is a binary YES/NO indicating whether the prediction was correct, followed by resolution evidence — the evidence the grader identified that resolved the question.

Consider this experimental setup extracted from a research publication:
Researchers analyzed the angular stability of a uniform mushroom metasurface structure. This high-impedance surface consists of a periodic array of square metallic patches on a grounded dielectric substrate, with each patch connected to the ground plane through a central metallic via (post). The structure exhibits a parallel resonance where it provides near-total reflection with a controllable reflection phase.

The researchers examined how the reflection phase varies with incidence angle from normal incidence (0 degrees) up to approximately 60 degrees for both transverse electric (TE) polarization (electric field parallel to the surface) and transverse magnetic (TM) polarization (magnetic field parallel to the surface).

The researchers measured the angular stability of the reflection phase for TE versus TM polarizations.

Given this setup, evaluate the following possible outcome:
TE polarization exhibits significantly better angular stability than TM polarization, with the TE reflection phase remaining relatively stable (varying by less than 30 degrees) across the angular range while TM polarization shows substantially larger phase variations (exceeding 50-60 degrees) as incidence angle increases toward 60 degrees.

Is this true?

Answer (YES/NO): YES